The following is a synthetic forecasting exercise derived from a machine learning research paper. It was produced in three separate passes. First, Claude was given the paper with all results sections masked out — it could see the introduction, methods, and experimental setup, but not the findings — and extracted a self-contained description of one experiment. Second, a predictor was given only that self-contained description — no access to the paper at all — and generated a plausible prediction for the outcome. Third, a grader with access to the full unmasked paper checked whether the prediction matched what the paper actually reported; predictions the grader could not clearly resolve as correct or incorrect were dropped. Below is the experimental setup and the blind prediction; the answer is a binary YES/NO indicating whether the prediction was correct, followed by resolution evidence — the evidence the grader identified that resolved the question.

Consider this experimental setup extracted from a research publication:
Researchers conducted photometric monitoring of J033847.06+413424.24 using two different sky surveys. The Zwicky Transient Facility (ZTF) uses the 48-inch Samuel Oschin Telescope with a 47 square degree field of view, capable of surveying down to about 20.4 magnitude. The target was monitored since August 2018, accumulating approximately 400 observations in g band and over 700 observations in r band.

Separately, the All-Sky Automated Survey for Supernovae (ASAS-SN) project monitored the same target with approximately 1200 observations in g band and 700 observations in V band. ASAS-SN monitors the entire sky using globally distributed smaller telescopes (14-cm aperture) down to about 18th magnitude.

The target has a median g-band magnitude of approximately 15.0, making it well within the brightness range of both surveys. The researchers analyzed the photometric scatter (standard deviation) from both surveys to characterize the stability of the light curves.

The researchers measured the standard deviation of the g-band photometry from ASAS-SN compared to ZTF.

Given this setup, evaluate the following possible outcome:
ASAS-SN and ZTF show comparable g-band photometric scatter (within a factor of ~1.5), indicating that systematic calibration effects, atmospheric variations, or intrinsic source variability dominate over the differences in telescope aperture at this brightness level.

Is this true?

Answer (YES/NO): NO